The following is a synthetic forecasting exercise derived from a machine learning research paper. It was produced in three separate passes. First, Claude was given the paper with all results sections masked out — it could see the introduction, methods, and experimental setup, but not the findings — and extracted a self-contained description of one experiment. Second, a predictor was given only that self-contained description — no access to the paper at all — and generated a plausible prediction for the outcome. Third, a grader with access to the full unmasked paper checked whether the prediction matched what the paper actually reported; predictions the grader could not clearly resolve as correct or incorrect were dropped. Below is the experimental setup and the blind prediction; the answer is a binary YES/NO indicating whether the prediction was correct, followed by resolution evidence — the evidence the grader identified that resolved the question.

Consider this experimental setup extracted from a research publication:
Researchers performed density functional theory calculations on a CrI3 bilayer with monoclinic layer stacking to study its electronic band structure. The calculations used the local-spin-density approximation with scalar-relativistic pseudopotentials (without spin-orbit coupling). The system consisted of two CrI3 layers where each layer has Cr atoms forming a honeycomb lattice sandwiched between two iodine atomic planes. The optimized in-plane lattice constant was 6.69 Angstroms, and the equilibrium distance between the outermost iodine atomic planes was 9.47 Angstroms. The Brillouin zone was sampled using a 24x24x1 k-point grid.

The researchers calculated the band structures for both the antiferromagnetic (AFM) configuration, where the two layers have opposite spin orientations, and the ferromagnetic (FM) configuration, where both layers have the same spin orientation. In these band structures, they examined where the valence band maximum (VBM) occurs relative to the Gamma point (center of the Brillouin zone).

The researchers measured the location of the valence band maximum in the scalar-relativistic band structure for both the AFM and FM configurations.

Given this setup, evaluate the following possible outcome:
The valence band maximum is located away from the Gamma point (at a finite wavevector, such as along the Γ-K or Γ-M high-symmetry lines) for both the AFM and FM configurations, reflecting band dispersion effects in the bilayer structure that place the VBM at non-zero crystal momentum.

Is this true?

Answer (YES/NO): YES